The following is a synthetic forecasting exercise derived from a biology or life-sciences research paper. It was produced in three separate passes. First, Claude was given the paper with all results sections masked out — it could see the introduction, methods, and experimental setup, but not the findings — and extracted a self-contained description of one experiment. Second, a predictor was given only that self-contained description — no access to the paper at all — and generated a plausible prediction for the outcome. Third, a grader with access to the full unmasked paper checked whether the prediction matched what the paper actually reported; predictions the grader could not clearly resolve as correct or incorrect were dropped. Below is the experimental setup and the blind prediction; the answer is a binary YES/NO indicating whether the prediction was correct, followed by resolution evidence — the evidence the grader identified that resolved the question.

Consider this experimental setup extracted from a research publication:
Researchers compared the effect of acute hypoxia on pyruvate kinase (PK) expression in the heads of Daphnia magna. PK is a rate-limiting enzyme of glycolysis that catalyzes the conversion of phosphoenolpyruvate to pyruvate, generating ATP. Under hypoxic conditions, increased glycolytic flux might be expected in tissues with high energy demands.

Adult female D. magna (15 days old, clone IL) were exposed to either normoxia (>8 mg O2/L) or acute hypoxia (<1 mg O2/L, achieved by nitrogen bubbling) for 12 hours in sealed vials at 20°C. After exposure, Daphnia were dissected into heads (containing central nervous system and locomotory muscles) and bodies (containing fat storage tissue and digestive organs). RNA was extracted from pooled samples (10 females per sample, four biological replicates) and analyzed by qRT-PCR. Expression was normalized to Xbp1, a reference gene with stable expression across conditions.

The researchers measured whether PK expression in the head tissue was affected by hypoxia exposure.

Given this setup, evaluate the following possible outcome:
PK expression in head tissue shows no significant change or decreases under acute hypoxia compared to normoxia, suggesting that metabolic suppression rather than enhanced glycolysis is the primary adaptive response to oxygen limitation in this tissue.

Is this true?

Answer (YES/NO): YES